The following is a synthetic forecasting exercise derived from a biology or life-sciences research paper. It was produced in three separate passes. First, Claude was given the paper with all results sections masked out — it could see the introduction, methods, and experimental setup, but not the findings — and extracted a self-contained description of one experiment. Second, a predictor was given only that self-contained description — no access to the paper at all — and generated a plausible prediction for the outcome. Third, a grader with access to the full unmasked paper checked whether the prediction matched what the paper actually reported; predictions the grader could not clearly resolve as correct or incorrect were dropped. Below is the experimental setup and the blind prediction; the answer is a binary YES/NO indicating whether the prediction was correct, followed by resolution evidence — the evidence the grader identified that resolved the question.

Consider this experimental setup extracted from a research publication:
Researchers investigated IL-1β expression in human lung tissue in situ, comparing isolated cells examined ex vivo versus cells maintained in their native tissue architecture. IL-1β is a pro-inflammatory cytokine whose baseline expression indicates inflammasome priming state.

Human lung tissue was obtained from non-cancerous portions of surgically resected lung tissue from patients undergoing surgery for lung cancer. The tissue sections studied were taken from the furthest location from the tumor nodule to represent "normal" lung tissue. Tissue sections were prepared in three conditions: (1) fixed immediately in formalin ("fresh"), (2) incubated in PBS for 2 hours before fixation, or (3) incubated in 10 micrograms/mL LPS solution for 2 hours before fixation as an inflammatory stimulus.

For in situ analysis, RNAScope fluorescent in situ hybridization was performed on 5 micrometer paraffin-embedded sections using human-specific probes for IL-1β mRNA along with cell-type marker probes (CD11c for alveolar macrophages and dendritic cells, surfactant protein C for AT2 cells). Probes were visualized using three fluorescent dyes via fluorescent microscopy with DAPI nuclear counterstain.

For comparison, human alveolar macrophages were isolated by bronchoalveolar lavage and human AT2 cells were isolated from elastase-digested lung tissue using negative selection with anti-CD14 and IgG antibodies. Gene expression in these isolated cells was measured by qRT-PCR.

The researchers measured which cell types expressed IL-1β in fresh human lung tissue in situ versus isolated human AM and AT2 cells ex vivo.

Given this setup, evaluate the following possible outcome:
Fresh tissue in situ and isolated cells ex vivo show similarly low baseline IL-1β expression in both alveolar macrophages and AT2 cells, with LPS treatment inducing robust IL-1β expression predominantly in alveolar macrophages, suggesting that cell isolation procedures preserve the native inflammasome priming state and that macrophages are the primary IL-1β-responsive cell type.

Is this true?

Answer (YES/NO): NO